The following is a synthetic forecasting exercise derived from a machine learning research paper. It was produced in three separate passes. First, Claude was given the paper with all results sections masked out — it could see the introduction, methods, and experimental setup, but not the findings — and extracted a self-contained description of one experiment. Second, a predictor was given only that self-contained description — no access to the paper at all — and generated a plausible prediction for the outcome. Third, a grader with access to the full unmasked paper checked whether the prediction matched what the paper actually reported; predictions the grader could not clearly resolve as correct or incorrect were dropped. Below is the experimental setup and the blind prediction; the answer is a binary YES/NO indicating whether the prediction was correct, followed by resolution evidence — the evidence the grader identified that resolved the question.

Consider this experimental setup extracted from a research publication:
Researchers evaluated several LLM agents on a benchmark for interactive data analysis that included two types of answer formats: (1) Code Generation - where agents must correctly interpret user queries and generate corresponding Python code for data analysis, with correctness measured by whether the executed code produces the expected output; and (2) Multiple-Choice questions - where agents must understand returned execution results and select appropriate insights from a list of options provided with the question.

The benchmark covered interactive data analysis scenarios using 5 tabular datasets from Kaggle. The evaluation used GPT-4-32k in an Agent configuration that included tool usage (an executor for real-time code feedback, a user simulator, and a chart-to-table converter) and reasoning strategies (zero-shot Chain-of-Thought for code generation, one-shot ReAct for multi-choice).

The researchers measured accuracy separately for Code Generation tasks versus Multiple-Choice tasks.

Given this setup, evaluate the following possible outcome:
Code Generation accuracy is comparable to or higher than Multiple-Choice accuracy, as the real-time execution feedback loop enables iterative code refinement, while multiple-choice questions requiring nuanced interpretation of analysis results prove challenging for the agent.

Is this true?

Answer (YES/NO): NO